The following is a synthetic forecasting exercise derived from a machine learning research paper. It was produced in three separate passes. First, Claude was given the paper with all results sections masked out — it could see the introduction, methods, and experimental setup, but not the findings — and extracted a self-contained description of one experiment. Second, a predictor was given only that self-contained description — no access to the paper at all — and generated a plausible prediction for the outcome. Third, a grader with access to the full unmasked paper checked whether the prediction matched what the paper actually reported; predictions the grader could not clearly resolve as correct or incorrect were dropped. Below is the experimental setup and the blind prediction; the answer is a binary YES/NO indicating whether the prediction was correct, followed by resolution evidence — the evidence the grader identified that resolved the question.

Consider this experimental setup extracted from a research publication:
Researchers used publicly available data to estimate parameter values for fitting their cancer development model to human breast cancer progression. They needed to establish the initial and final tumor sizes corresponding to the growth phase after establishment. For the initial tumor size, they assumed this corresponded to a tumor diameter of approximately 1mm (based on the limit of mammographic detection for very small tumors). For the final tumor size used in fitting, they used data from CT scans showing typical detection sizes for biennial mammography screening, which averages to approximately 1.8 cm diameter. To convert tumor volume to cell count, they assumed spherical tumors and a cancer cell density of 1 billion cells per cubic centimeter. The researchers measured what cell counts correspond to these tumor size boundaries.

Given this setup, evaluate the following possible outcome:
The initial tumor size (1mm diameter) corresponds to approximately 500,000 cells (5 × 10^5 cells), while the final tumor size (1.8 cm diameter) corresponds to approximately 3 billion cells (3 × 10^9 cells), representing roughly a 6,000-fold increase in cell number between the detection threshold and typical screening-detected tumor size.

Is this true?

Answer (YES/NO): YES